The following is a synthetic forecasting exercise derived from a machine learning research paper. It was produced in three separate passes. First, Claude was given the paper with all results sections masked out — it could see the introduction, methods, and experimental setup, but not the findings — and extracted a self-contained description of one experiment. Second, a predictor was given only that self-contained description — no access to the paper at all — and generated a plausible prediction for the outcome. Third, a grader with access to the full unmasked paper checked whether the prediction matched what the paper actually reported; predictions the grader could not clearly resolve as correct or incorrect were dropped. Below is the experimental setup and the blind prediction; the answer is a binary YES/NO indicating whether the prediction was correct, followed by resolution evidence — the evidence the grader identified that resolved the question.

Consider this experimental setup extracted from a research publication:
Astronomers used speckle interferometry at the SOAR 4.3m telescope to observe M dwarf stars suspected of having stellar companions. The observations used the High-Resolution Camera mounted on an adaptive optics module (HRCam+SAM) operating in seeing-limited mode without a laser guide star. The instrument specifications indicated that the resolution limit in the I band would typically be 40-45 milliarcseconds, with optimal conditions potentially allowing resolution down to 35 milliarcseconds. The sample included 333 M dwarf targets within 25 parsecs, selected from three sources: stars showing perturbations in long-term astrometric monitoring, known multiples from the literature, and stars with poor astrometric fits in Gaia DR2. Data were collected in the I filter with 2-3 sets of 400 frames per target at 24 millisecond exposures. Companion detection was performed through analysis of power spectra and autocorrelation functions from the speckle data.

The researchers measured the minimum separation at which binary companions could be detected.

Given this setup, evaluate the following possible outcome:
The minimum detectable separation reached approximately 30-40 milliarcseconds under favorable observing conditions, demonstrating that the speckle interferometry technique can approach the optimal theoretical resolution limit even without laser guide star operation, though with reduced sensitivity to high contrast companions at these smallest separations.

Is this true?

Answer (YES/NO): NO